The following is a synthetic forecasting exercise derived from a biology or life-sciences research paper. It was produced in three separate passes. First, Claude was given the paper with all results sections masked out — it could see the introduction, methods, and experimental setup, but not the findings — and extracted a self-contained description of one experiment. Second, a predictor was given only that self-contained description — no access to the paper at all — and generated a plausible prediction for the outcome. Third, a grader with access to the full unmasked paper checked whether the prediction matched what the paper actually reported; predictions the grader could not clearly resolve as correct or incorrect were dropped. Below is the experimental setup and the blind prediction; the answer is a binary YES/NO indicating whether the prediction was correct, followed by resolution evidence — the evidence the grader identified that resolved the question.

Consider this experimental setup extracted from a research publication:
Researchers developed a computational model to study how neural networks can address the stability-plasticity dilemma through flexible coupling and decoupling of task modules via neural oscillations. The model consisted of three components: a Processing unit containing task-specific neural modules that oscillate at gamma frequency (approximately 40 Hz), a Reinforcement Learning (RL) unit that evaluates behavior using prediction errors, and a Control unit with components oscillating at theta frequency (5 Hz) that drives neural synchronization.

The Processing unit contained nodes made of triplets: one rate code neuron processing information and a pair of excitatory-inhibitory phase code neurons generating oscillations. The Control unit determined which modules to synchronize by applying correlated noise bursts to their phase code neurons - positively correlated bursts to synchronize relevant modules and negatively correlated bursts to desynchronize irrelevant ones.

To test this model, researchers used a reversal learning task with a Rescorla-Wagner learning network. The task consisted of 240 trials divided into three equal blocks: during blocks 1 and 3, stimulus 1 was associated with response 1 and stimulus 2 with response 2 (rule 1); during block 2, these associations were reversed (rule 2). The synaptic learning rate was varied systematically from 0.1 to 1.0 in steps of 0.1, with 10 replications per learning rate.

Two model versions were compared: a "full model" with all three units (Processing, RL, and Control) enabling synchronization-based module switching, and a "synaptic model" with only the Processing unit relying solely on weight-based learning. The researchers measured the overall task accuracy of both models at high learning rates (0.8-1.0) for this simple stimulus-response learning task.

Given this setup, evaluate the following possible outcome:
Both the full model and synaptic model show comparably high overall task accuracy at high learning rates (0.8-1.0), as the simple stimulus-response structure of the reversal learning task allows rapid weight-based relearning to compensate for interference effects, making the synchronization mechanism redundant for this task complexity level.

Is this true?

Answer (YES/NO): NO